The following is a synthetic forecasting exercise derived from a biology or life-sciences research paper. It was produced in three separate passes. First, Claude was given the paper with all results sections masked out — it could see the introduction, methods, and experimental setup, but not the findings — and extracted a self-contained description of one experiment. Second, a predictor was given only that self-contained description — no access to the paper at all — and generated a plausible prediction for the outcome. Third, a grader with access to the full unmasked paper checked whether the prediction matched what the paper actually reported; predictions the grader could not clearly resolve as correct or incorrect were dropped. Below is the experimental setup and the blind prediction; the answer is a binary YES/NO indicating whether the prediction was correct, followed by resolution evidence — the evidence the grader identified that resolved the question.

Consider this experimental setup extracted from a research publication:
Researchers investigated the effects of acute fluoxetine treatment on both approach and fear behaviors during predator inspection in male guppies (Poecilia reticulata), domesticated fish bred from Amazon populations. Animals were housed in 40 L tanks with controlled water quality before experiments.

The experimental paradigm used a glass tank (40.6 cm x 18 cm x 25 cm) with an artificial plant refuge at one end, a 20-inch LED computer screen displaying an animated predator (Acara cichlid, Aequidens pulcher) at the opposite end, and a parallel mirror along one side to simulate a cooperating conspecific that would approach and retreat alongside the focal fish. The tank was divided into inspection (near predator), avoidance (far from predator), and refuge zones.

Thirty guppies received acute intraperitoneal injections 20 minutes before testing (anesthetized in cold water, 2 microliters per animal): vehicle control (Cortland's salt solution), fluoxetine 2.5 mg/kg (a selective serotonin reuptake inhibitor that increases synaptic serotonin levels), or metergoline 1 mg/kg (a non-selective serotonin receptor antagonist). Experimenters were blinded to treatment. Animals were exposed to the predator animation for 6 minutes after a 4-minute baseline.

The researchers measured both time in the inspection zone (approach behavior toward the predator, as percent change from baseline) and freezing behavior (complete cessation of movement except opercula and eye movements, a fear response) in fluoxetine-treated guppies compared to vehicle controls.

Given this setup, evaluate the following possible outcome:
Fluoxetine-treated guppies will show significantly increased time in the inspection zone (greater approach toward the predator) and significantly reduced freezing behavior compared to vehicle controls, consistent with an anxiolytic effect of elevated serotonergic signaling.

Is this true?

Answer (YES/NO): NO